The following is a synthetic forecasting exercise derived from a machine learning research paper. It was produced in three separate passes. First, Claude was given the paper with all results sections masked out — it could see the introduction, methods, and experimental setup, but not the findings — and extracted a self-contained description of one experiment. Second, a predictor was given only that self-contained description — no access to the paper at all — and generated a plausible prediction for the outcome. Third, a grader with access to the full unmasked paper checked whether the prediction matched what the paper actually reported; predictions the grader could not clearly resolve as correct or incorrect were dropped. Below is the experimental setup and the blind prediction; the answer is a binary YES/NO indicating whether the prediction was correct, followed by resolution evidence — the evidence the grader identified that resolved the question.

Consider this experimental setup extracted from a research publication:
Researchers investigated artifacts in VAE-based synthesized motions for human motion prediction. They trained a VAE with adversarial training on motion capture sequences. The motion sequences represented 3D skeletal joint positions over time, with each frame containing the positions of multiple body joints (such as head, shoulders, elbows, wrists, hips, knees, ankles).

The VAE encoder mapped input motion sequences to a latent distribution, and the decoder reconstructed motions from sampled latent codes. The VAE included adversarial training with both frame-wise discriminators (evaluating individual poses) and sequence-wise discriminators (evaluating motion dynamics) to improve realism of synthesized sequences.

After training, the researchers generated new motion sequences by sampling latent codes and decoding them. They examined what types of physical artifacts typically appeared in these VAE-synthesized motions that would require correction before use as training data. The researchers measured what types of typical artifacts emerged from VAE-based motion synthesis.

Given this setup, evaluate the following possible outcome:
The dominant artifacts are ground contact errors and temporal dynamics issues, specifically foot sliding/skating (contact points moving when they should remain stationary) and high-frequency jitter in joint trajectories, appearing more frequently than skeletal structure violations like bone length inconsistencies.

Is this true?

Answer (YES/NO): NO